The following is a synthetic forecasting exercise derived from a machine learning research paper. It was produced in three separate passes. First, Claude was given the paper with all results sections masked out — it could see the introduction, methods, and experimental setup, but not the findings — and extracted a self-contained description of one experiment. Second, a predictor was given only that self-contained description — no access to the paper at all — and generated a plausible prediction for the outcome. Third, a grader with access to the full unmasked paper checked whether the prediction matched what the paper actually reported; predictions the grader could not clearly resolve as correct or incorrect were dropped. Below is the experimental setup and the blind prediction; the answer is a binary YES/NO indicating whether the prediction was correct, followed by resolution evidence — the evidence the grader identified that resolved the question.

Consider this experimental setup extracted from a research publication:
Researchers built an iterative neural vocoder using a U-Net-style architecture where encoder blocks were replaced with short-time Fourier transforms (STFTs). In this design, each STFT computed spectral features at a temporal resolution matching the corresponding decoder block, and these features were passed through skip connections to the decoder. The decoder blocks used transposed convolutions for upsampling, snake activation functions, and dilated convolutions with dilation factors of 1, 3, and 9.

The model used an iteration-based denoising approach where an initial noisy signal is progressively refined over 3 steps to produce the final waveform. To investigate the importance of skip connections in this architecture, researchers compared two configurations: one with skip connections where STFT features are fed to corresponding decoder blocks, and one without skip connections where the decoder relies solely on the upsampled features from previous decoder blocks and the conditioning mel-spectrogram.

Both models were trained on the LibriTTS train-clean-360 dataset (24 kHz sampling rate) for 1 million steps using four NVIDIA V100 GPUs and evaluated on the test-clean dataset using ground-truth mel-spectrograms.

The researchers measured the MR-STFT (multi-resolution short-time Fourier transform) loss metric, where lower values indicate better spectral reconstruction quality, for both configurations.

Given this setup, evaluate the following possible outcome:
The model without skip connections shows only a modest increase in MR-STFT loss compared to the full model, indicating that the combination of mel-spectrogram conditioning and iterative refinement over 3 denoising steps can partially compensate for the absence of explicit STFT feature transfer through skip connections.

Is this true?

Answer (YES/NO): NO